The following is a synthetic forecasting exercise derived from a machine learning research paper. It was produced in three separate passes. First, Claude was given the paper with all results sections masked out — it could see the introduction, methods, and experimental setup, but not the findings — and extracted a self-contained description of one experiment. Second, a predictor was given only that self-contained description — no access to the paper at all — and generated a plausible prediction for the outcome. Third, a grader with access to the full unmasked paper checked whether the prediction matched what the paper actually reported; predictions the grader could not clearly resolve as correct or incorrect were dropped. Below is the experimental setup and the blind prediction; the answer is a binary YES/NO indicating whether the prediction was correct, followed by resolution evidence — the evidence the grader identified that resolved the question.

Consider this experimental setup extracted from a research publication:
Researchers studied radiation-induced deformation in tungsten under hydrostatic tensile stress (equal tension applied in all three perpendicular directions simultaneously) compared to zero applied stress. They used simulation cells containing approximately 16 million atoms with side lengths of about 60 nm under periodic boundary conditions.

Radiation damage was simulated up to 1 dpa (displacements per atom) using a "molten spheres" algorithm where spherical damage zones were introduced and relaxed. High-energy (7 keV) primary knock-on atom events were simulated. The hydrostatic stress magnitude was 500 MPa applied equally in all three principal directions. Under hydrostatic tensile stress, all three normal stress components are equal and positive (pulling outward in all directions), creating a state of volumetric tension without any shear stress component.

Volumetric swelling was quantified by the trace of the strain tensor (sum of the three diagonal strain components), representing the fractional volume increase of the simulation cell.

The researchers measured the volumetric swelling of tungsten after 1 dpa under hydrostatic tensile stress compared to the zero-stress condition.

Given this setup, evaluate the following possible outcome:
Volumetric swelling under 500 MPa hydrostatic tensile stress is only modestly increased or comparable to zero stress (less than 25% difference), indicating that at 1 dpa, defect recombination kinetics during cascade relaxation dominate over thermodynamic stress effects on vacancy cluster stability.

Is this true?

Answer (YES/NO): YES